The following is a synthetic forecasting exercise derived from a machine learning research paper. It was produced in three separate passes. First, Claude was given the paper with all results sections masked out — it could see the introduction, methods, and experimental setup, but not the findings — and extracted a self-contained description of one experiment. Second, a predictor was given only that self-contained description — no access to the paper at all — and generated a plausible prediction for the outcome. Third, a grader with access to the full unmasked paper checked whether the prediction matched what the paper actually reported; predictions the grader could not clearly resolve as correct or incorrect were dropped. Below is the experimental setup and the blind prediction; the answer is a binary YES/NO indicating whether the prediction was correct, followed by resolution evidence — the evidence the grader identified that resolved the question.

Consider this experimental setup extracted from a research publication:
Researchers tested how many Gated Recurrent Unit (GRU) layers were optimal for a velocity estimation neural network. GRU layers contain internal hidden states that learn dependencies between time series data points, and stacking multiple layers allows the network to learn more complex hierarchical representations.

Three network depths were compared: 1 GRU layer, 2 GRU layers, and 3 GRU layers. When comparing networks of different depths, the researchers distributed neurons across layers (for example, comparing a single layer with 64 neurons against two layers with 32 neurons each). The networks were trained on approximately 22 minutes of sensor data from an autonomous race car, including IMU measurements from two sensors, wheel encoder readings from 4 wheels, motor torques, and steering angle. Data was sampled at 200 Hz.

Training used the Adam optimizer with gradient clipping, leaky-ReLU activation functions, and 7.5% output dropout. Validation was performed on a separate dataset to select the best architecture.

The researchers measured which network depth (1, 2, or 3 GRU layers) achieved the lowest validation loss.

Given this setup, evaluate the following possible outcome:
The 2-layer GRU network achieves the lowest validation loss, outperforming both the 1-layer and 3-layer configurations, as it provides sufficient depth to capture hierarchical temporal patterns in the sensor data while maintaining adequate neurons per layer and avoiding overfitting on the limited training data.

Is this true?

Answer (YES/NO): NO